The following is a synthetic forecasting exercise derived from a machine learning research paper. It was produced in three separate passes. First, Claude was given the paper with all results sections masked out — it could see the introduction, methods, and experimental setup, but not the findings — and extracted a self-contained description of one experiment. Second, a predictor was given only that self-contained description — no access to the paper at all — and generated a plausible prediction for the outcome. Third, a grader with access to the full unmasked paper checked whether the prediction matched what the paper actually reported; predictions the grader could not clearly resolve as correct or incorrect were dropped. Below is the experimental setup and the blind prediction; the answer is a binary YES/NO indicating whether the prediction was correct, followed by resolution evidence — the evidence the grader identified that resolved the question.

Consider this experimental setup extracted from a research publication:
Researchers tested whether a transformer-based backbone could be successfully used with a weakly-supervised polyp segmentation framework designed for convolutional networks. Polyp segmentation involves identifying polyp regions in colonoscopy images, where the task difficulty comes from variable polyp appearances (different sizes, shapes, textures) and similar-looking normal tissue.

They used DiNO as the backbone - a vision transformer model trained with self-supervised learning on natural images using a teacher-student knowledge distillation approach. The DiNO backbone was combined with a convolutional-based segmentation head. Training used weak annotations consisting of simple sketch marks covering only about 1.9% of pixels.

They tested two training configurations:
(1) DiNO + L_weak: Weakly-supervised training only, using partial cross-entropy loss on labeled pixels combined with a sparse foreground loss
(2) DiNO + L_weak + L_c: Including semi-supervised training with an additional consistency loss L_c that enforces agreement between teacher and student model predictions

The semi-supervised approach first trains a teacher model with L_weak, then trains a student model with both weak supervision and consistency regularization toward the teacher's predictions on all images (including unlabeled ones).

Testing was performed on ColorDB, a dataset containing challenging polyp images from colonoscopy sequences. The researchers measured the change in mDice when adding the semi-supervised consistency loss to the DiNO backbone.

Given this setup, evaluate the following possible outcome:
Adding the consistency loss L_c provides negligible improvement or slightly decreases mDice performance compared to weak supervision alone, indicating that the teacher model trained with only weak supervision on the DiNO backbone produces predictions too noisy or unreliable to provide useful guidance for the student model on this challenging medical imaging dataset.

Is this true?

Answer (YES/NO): NO